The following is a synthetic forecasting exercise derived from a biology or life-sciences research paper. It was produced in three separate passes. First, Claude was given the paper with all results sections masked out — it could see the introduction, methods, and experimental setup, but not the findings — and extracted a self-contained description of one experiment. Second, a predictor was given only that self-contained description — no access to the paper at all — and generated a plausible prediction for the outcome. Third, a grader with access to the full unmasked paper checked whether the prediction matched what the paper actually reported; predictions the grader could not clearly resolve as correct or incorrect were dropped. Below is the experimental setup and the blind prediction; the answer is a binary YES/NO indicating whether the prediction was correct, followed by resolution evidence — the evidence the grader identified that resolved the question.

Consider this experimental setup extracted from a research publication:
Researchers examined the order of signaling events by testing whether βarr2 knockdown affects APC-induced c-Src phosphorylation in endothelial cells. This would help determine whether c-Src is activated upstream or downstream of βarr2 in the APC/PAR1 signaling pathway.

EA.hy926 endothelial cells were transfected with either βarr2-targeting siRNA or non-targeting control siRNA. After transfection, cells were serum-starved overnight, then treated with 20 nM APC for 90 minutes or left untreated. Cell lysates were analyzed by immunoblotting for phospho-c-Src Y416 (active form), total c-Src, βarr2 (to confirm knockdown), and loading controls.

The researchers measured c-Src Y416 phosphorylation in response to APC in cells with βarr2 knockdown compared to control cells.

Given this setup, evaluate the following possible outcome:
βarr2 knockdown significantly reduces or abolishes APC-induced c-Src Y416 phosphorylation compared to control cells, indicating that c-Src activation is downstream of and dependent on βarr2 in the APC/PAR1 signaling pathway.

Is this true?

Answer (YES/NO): YES